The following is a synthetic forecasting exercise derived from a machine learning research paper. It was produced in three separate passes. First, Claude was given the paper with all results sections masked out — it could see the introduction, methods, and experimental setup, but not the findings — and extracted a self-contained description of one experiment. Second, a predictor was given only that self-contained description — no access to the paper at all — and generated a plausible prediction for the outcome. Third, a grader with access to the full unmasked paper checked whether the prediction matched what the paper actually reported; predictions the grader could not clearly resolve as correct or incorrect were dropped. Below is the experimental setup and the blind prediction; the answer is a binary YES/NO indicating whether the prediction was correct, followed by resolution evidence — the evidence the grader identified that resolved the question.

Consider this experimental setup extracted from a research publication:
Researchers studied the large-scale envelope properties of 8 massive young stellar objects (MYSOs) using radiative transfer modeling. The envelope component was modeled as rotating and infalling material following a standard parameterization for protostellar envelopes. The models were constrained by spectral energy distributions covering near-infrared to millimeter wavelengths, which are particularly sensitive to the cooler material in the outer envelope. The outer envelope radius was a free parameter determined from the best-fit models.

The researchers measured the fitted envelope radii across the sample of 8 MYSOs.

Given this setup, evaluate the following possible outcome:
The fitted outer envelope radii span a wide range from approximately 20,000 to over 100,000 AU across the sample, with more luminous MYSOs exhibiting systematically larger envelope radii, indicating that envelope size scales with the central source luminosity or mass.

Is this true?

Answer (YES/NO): NO